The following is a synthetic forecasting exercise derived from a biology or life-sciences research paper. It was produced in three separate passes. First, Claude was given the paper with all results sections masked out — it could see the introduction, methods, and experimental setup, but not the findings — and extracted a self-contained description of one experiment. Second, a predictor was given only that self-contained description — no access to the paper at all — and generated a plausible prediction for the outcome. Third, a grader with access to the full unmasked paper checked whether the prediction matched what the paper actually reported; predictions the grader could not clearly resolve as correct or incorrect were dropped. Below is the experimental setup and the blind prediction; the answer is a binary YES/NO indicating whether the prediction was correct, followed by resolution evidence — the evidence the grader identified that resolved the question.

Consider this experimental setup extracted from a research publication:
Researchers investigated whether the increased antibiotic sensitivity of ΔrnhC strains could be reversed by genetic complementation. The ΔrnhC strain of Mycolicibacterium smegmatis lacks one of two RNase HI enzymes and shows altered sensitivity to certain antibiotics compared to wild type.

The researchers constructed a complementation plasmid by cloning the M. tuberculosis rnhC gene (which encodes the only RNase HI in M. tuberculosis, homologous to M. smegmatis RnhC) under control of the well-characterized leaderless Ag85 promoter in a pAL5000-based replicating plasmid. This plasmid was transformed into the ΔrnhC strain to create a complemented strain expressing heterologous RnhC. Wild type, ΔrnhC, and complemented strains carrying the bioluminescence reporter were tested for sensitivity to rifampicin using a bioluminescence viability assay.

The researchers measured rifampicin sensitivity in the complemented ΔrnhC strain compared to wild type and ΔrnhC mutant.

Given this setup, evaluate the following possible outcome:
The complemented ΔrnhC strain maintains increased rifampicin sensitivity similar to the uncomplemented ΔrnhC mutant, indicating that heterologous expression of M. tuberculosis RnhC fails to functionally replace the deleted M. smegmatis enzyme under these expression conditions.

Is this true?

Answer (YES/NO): NO